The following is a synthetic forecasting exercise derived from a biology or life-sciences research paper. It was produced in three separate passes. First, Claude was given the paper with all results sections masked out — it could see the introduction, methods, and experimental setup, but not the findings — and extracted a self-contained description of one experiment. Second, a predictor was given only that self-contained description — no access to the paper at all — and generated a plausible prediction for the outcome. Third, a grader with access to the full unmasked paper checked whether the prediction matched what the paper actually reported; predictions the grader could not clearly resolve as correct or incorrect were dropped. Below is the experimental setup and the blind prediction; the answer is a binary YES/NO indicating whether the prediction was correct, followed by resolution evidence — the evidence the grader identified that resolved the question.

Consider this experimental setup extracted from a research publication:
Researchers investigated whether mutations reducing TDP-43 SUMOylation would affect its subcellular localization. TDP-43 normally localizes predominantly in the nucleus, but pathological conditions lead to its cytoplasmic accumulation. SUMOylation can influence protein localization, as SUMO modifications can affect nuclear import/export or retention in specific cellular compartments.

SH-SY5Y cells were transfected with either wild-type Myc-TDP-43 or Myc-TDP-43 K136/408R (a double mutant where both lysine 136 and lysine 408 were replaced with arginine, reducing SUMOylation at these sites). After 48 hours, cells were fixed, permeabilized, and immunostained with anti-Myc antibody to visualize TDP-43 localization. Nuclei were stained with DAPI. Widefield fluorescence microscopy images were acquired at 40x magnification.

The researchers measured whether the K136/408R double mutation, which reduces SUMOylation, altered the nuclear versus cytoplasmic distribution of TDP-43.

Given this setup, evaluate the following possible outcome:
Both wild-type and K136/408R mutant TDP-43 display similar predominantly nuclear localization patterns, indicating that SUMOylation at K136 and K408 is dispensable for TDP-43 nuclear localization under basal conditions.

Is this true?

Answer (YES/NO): YES